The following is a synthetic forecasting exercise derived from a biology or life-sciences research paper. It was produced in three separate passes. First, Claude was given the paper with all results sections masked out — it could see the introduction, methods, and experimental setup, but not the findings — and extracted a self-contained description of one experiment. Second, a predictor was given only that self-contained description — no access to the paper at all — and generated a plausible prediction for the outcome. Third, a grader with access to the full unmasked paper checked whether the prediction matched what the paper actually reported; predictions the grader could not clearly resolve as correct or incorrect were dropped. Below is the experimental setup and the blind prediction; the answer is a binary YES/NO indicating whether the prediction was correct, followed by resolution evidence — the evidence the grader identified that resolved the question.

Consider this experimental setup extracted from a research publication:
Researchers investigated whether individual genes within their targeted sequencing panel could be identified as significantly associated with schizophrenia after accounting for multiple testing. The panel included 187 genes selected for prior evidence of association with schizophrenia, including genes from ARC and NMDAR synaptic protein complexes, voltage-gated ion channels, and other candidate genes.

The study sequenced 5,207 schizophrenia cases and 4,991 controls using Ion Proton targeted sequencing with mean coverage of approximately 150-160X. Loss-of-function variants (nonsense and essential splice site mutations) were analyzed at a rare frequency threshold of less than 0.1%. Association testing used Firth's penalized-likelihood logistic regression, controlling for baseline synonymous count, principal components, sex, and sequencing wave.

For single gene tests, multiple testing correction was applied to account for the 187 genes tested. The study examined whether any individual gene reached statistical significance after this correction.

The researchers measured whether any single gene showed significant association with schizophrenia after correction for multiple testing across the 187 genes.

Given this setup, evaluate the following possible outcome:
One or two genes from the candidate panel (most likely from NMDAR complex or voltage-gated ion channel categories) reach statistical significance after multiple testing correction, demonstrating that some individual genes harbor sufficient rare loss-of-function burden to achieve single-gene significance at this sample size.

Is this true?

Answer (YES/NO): NO